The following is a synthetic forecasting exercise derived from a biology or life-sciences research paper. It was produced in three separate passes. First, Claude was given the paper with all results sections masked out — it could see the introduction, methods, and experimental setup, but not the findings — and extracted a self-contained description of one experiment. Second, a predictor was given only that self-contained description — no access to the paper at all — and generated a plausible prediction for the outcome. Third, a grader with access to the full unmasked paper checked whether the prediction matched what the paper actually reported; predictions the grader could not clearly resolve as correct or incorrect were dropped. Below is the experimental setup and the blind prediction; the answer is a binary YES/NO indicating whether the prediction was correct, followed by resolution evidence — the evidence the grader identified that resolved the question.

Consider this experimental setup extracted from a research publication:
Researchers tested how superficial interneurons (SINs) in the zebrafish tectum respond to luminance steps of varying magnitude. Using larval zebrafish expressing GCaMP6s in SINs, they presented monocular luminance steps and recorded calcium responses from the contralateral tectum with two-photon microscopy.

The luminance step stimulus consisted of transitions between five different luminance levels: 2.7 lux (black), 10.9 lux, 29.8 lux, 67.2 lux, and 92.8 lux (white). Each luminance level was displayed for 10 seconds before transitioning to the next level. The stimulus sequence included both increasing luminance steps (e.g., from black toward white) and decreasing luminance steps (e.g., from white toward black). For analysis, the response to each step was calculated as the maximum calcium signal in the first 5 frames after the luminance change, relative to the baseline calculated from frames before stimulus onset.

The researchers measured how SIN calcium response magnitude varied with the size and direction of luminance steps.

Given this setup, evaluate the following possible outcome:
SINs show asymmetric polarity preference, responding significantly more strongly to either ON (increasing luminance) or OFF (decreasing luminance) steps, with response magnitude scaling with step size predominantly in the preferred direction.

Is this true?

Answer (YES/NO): NO